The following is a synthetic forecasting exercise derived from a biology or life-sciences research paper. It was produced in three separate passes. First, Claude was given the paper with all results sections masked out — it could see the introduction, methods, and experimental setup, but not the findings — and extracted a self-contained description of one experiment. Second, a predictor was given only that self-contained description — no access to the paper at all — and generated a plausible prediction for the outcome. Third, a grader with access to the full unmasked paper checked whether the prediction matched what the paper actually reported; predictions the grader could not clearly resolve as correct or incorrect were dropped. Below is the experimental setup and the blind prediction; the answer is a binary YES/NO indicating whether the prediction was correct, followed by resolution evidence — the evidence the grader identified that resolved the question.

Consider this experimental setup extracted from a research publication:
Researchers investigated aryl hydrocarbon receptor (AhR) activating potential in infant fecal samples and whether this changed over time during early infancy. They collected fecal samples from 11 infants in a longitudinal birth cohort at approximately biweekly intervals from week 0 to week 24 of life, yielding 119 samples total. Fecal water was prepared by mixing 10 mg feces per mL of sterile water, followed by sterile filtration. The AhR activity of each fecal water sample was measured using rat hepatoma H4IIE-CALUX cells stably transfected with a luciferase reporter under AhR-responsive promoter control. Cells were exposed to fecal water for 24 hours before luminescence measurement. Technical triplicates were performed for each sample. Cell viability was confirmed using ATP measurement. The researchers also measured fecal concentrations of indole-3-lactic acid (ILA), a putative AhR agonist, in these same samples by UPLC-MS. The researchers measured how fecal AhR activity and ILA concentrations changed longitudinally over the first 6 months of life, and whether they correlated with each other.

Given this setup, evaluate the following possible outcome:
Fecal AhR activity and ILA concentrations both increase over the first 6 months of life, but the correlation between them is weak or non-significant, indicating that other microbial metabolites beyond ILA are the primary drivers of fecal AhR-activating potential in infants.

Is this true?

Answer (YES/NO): NO